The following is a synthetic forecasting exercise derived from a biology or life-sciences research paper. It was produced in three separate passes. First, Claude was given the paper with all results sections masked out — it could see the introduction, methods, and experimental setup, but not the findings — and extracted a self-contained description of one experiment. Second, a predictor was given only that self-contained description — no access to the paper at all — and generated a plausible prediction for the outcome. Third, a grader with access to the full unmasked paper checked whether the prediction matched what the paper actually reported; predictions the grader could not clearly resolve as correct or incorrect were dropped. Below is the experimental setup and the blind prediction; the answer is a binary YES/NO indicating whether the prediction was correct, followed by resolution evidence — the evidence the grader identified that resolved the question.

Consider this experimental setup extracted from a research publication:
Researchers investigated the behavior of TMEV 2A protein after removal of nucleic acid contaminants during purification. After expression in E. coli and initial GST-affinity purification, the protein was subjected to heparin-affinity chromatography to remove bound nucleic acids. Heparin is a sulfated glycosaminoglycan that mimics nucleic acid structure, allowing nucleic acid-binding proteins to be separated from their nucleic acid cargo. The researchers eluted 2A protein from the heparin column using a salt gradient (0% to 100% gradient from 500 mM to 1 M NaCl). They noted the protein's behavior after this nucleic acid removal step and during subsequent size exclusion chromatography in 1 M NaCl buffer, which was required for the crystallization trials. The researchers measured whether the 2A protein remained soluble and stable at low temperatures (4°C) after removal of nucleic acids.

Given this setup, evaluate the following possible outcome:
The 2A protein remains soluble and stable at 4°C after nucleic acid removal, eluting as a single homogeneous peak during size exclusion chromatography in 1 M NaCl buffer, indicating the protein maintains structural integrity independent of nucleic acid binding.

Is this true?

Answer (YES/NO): NO